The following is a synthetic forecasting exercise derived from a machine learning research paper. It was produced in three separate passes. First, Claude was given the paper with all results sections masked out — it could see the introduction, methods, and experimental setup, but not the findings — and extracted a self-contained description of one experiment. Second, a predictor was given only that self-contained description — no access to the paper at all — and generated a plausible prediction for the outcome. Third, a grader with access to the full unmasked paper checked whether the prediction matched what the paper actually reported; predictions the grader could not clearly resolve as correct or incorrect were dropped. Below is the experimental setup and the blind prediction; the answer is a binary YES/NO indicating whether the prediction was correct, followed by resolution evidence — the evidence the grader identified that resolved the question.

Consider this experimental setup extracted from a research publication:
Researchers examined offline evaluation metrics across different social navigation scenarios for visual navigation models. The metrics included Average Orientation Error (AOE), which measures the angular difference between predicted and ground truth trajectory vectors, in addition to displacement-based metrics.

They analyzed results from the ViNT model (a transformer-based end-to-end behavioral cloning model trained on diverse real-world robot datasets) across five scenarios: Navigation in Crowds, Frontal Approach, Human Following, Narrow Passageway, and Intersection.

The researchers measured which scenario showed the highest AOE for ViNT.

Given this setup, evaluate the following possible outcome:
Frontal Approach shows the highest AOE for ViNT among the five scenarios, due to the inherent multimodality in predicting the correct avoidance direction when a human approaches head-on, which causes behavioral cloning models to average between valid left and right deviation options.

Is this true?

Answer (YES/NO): NO